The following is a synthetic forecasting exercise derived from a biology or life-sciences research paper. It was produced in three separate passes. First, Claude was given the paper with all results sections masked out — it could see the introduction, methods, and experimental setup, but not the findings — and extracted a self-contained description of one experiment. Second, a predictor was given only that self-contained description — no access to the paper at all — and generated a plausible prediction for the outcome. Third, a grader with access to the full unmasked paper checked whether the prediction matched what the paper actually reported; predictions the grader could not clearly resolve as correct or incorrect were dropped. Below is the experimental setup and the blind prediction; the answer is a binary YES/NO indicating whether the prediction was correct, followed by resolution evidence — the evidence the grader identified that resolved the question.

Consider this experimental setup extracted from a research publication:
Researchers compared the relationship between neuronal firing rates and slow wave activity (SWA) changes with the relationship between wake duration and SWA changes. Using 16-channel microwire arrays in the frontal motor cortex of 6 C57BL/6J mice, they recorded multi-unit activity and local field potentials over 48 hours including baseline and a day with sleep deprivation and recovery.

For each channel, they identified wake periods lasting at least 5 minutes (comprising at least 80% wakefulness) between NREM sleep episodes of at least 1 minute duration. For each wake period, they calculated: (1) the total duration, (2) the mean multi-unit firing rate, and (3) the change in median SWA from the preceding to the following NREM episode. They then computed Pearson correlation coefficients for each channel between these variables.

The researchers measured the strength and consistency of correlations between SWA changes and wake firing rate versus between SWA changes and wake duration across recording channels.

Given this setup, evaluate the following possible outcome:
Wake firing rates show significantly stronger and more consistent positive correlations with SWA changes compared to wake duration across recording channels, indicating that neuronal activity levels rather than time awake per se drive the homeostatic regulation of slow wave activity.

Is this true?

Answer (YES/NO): NO